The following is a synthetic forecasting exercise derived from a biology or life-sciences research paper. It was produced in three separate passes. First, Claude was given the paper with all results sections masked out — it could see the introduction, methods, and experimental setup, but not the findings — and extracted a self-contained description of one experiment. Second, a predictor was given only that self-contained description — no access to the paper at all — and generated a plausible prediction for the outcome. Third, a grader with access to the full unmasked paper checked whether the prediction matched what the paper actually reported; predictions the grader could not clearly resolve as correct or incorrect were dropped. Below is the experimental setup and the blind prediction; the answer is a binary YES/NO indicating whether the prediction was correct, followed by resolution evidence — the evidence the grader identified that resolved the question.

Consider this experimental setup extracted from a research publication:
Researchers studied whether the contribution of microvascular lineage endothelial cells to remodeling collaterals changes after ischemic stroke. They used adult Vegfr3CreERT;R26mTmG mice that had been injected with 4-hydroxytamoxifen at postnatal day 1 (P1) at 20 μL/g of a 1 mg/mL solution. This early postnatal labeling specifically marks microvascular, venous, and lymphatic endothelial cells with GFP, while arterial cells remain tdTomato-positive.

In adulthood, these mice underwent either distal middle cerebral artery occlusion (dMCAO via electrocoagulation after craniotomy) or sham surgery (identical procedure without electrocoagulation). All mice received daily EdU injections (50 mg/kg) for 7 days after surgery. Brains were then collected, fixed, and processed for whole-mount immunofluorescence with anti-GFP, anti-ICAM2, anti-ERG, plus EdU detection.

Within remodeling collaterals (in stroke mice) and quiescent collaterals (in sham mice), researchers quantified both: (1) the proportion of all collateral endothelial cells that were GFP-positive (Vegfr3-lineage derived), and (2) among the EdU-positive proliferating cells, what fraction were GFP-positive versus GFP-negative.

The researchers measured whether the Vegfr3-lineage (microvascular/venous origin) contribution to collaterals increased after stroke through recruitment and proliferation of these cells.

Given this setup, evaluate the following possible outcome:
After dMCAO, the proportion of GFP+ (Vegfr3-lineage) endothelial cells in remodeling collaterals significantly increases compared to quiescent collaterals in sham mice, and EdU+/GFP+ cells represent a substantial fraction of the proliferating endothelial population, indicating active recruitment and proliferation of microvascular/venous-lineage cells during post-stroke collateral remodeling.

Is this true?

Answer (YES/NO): NO